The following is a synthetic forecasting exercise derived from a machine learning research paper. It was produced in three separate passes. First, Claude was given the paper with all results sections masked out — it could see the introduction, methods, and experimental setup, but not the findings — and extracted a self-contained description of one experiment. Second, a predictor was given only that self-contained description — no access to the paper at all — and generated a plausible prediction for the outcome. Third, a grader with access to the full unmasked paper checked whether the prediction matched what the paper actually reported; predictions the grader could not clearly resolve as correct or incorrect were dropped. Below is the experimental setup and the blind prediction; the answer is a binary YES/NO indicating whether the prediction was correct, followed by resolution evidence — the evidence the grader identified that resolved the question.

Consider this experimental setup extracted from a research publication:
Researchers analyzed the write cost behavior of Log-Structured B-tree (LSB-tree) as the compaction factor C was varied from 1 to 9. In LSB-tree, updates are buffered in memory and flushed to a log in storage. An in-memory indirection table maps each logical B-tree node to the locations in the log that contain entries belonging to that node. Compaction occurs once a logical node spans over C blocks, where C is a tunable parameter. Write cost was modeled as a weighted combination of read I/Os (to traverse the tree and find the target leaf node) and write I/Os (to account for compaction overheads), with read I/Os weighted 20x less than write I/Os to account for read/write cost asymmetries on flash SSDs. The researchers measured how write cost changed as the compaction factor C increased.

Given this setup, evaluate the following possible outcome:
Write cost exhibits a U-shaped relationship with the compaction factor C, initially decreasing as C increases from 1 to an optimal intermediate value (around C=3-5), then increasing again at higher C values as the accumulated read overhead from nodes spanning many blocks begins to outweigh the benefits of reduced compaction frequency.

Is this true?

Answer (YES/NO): YES